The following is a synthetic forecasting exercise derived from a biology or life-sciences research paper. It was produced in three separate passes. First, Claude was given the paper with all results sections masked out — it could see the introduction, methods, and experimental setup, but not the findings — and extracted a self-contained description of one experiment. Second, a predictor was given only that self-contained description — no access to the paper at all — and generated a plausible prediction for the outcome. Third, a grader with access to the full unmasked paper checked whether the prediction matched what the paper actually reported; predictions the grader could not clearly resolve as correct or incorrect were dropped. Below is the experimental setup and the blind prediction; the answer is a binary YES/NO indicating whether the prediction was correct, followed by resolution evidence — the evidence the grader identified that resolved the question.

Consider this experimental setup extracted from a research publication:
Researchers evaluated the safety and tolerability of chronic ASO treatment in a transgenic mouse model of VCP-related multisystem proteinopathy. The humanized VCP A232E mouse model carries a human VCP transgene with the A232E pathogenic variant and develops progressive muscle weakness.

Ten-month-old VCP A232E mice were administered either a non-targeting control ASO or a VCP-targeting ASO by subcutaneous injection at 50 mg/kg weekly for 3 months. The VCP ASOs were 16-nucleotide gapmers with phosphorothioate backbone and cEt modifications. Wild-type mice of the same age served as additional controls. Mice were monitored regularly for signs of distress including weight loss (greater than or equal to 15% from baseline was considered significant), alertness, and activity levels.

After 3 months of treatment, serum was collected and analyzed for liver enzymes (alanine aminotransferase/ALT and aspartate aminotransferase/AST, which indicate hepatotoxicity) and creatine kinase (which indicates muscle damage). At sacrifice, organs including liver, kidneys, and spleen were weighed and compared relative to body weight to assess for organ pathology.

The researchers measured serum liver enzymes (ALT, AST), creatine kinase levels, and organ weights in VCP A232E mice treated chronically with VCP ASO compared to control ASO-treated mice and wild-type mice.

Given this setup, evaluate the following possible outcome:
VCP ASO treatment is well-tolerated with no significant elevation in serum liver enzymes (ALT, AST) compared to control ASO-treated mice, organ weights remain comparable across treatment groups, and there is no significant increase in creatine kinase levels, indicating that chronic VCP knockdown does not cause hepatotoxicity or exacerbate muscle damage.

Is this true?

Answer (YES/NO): YES